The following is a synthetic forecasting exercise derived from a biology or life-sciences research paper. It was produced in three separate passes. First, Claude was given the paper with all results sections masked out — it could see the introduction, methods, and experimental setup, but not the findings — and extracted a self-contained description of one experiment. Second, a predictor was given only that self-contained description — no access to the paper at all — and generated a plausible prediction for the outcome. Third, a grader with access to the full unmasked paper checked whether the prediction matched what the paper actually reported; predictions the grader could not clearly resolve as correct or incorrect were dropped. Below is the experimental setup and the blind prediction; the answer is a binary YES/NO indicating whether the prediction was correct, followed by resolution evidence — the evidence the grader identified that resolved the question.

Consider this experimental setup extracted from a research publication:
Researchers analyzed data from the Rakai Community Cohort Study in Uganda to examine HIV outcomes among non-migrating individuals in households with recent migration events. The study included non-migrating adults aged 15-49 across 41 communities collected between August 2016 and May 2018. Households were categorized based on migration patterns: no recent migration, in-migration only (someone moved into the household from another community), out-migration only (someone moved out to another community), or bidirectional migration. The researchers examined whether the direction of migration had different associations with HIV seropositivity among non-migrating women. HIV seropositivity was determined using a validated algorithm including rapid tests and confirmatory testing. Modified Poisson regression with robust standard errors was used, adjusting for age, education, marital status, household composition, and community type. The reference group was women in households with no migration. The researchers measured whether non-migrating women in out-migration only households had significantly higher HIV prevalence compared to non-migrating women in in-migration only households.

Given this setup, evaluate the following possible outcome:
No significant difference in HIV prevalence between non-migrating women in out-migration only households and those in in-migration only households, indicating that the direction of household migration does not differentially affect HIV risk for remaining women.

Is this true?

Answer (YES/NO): YES